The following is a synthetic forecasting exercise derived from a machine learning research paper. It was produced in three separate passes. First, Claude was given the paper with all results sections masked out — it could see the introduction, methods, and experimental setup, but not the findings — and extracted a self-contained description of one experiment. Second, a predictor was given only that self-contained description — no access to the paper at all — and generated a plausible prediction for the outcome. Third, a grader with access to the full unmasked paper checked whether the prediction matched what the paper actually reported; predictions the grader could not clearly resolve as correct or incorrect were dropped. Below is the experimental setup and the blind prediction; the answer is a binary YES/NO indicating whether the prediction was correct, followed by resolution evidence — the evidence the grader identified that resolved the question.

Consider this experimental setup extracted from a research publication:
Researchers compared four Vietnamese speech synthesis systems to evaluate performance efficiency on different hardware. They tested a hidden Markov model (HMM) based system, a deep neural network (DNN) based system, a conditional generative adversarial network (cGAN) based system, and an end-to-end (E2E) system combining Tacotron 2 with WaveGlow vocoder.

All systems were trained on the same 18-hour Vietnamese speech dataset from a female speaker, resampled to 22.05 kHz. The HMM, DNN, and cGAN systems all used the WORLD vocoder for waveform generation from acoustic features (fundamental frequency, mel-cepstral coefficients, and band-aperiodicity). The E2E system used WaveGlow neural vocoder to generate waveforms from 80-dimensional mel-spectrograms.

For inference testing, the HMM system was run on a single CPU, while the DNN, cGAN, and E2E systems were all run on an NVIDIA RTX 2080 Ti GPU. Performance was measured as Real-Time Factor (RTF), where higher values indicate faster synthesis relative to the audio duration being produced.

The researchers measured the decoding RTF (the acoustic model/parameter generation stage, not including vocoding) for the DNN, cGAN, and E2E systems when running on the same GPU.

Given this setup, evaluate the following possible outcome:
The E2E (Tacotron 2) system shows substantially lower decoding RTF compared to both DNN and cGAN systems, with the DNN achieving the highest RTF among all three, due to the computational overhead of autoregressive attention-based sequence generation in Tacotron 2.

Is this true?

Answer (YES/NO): NO